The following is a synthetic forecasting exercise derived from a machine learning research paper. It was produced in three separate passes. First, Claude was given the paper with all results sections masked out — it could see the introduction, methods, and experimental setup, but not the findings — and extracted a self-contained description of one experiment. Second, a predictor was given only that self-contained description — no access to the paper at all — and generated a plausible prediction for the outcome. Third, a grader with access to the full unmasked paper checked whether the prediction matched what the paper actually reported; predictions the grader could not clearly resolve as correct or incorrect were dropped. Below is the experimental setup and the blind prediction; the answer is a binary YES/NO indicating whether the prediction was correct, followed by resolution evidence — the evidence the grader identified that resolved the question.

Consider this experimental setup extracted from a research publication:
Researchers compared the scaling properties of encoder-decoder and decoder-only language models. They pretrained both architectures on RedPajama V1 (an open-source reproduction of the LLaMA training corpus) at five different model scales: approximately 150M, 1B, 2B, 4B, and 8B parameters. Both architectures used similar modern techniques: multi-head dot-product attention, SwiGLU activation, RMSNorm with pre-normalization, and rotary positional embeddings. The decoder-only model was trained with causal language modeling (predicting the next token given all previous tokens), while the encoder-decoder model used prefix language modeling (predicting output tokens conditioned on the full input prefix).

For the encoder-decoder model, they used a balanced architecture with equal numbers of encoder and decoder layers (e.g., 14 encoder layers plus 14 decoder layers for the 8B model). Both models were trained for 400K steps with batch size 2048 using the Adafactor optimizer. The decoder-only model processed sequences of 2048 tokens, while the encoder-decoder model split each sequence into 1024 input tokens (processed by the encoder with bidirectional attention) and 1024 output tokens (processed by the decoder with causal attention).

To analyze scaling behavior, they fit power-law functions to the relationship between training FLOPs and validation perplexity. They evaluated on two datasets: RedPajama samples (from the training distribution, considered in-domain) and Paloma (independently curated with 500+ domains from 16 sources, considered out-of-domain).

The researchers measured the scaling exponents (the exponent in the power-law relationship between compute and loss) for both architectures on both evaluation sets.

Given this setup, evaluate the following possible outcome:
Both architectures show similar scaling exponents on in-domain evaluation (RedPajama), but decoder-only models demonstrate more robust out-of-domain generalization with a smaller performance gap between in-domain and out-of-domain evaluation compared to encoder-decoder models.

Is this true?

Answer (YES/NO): NO